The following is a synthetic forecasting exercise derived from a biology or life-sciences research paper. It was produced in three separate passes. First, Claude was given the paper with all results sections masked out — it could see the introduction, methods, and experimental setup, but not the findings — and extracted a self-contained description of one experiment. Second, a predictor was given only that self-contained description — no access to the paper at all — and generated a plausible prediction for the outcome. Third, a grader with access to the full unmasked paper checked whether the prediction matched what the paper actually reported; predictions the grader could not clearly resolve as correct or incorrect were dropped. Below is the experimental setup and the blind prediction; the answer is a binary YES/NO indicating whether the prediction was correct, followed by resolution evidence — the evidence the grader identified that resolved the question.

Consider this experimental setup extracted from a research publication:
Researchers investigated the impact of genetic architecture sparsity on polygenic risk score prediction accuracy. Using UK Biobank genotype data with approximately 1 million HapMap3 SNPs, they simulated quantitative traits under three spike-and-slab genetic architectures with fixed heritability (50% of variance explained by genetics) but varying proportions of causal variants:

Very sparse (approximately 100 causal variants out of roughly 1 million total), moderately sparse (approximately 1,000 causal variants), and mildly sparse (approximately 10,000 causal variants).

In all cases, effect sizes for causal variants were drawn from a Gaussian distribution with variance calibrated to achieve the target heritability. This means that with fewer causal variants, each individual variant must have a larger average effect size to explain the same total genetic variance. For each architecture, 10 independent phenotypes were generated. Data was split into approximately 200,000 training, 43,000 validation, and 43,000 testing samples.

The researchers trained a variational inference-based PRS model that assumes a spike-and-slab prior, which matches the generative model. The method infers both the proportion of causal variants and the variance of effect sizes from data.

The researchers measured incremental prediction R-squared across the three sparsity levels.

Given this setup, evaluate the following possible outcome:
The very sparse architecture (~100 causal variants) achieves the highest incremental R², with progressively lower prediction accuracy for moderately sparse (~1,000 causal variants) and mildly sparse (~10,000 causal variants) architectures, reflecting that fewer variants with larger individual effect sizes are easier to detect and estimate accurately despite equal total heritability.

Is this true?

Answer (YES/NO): YES